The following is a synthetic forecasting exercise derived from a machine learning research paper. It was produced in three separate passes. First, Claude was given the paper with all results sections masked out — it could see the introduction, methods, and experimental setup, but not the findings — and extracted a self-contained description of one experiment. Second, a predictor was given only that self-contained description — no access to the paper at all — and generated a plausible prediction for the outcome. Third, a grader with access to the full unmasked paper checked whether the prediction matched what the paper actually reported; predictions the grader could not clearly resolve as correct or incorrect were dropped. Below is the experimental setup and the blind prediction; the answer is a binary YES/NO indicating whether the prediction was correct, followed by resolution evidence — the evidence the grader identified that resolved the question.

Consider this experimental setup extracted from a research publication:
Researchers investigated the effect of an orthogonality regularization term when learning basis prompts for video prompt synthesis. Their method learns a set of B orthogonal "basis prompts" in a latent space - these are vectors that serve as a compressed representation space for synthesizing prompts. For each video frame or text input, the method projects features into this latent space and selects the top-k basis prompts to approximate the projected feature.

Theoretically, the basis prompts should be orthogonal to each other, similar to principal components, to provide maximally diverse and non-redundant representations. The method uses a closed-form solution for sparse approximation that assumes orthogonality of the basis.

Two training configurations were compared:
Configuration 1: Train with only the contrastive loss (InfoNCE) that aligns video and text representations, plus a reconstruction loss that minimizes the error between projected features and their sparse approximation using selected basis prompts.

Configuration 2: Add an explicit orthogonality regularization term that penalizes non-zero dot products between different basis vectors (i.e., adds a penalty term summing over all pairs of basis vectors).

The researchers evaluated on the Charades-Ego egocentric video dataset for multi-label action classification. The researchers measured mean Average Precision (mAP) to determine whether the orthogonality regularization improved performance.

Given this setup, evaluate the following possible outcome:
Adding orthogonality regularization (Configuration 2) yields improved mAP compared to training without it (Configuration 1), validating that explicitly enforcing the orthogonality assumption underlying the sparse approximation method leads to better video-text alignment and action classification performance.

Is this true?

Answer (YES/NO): YES